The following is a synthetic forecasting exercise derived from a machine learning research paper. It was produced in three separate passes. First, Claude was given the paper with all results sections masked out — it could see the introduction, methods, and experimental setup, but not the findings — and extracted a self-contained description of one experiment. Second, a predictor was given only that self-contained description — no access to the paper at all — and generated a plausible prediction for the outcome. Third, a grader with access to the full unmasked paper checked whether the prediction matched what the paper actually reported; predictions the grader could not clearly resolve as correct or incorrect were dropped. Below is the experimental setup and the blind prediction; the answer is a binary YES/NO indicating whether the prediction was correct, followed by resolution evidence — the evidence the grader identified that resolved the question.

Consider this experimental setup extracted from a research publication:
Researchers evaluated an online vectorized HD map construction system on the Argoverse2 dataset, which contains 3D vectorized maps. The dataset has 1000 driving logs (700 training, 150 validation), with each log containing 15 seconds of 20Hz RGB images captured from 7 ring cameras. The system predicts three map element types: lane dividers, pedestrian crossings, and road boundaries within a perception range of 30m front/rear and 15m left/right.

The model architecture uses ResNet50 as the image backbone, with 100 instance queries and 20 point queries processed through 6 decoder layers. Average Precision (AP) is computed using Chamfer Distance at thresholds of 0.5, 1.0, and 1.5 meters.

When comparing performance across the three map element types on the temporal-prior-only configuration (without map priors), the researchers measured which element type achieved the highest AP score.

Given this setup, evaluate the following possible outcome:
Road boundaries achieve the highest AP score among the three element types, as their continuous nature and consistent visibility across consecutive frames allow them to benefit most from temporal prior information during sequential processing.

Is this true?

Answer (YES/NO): NO